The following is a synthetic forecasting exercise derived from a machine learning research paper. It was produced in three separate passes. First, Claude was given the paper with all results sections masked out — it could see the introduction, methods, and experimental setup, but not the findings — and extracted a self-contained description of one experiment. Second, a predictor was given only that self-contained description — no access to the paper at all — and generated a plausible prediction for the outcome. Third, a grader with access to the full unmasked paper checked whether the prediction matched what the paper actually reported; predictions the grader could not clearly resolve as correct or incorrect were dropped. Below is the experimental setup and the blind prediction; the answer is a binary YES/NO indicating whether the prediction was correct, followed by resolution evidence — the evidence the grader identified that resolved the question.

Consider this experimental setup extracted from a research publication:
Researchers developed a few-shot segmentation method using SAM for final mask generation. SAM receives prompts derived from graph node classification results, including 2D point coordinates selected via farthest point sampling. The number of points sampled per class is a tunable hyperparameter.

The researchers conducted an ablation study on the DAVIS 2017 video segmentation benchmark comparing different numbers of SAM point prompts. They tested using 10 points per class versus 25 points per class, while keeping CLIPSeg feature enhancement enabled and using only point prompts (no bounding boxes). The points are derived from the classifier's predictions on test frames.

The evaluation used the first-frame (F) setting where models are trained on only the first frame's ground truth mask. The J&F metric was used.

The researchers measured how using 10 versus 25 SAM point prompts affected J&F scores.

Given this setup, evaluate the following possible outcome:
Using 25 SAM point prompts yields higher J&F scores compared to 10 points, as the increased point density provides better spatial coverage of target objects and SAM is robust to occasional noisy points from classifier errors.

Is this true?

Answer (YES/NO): NO